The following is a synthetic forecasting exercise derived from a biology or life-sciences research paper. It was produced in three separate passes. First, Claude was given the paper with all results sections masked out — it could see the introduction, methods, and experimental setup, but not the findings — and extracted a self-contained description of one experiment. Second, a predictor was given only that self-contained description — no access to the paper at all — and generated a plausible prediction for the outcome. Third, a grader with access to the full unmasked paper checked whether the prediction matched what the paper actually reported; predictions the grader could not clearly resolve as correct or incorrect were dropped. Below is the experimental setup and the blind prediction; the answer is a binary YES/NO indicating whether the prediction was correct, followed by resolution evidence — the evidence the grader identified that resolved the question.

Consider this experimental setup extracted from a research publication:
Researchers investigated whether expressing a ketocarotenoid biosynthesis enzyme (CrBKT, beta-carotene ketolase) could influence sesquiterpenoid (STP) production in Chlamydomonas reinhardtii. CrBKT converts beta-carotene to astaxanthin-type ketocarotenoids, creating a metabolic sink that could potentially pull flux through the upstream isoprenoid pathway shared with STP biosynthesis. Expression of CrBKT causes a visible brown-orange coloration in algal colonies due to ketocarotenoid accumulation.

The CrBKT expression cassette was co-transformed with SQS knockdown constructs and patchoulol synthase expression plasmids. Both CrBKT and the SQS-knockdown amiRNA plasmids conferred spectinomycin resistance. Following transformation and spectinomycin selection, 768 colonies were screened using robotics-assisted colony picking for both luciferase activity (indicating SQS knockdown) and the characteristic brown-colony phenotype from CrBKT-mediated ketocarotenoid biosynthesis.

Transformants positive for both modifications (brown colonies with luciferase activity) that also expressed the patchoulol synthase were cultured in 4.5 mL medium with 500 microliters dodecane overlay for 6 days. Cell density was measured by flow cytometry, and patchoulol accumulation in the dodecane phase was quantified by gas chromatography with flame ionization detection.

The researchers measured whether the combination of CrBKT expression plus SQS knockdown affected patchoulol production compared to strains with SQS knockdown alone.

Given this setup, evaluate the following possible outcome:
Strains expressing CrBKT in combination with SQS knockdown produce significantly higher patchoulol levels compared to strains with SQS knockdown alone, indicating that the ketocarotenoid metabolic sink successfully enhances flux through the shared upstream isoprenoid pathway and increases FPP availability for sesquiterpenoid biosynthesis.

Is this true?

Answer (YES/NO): YES